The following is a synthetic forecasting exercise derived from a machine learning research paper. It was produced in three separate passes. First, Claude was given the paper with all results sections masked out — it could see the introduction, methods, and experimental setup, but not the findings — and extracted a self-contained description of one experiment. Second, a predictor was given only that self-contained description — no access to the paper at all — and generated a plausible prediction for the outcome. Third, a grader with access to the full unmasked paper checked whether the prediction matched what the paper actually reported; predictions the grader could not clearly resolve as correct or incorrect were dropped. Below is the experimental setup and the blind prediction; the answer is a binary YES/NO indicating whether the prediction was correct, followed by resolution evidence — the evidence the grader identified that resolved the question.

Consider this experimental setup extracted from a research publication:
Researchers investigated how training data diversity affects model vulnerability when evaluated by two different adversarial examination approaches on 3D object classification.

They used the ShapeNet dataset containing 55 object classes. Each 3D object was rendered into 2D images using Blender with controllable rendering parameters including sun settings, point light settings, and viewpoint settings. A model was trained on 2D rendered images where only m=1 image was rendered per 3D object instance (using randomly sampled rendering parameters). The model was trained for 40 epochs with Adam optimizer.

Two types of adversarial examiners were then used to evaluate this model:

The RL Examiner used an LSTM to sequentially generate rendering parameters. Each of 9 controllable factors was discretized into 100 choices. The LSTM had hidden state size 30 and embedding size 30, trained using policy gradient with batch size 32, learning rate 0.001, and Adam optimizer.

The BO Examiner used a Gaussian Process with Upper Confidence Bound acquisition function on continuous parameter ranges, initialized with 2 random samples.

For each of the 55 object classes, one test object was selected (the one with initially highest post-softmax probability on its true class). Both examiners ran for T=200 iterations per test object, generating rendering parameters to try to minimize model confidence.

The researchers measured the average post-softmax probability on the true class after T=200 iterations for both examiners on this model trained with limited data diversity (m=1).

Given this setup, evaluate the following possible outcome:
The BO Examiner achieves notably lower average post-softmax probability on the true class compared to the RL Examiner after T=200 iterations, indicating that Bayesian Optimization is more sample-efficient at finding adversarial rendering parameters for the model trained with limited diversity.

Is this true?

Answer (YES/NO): YES